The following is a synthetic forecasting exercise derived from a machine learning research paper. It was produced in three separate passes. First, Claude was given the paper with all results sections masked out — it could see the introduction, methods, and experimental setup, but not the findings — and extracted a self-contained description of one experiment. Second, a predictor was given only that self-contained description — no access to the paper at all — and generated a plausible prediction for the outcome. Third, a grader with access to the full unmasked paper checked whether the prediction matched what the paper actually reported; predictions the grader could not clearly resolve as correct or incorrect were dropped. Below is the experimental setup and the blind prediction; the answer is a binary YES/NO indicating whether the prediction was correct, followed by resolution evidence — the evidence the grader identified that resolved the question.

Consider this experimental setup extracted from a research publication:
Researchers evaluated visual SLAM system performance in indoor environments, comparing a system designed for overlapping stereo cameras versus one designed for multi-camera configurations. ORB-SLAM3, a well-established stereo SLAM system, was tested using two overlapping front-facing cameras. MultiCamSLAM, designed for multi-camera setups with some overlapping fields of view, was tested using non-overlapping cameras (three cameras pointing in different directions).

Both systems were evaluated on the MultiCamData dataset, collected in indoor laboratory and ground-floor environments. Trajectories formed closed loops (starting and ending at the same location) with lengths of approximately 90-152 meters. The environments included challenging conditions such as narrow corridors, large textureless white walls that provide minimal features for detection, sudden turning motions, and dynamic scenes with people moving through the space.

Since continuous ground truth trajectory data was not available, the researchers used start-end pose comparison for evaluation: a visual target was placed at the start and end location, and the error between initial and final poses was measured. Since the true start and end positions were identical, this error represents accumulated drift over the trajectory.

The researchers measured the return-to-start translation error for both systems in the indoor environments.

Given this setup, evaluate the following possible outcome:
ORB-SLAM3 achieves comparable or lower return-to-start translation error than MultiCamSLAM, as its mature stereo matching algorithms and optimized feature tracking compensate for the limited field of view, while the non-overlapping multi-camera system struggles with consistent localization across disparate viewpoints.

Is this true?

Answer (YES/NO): YES